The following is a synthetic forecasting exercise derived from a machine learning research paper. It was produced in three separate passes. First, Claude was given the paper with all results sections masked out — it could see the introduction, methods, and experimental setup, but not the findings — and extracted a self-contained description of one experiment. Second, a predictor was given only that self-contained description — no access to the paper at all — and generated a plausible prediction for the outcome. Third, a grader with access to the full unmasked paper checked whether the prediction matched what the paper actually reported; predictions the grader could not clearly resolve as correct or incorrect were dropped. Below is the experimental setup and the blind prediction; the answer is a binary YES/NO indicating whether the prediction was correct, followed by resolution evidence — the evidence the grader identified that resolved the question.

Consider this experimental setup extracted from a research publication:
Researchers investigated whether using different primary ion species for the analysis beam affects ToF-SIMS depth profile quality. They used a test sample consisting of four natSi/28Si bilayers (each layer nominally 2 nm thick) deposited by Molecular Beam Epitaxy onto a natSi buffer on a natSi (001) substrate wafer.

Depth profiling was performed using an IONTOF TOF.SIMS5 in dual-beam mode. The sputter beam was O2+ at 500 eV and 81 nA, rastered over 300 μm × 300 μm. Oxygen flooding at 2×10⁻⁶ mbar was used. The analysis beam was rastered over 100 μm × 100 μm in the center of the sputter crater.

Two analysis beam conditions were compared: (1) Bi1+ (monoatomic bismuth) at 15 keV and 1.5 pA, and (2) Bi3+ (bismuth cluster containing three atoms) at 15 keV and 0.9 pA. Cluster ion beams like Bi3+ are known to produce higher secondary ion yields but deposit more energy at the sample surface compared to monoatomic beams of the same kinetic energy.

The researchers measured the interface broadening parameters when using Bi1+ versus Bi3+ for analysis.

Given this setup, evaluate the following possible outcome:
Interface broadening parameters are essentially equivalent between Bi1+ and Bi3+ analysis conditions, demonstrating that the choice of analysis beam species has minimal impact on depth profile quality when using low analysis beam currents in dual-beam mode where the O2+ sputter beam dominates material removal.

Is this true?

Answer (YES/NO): YES